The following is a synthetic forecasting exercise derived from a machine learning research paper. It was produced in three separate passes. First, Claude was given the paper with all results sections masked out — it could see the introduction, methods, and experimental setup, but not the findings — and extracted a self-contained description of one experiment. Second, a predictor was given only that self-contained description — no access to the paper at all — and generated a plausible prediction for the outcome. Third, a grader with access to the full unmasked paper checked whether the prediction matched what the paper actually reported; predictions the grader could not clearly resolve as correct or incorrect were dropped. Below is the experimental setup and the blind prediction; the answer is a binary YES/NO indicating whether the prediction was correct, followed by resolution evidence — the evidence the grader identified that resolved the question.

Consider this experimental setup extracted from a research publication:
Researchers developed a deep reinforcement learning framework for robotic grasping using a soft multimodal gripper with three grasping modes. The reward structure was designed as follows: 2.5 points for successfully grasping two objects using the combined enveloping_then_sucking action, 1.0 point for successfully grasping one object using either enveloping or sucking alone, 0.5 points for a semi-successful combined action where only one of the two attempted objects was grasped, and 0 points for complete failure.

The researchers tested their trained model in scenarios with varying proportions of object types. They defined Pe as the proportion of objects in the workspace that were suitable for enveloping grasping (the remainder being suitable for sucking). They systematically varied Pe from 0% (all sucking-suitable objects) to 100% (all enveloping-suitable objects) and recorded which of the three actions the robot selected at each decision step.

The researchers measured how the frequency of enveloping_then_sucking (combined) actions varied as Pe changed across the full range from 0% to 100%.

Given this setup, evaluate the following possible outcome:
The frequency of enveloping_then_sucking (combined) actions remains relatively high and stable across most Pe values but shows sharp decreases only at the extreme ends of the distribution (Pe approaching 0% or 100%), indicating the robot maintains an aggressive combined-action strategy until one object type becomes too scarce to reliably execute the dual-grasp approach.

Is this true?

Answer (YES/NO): NO